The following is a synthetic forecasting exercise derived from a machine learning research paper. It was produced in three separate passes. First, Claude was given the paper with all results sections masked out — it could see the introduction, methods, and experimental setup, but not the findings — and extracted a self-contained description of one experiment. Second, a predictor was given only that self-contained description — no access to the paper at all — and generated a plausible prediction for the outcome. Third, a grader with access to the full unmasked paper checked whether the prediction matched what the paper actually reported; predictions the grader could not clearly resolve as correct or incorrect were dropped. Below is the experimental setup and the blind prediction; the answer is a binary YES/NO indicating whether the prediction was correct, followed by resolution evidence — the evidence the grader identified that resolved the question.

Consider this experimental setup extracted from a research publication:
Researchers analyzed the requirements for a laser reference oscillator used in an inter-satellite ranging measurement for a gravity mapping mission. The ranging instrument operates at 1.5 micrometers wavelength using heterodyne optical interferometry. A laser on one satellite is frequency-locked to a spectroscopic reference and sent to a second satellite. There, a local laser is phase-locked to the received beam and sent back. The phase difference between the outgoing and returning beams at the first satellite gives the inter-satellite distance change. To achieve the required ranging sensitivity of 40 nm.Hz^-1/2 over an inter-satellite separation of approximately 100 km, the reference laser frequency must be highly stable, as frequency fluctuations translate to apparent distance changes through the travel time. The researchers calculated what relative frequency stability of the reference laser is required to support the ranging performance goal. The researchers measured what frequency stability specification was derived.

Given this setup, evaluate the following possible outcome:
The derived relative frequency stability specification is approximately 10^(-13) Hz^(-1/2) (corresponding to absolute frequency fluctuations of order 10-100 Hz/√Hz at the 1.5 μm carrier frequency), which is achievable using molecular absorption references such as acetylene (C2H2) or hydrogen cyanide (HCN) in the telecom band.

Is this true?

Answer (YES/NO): NO